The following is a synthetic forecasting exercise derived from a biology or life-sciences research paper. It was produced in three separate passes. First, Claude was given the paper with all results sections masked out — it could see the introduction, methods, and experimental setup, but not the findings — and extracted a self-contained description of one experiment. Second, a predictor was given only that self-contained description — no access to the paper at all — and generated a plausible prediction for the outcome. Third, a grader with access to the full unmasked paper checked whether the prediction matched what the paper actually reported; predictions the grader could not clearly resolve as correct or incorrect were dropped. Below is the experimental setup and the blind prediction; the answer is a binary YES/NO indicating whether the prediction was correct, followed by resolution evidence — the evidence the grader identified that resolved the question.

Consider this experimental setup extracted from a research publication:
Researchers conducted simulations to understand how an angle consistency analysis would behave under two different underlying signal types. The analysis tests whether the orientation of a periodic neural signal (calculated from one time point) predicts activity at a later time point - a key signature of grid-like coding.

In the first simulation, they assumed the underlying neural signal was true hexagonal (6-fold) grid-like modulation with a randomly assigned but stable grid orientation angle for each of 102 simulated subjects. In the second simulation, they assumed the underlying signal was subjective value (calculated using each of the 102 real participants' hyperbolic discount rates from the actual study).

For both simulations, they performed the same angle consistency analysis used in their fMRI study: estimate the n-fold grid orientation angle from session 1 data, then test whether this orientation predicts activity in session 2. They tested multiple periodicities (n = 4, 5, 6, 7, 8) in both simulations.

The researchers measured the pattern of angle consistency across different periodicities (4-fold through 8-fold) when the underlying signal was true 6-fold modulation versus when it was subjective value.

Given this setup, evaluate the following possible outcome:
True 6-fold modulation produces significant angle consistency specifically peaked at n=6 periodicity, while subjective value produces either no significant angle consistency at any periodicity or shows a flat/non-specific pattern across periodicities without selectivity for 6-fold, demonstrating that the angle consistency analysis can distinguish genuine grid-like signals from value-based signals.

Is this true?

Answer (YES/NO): NO